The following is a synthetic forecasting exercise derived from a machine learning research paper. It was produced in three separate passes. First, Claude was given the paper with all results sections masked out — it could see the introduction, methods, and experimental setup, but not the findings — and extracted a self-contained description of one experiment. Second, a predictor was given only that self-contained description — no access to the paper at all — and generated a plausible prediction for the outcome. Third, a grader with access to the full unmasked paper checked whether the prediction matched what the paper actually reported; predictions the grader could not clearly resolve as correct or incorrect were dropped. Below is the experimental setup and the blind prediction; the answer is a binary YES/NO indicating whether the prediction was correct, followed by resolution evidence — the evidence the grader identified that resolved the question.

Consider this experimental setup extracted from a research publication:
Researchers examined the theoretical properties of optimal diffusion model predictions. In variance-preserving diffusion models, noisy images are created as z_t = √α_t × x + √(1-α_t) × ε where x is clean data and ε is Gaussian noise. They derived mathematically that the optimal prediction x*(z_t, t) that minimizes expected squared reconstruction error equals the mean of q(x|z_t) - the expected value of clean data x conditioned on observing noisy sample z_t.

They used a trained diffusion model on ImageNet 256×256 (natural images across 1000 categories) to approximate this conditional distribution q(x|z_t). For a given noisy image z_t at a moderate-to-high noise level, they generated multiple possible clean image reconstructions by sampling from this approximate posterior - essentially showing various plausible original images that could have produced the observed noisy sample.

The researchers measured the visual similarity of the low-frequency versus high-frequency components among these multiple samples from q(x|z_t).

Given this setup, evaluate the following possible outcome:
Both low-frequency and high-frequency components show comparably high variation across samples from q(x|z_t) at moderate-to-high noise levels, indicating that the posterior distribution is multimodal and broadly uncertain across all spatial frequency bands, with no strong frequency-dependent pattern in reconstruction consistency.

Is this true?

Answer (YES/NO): NO